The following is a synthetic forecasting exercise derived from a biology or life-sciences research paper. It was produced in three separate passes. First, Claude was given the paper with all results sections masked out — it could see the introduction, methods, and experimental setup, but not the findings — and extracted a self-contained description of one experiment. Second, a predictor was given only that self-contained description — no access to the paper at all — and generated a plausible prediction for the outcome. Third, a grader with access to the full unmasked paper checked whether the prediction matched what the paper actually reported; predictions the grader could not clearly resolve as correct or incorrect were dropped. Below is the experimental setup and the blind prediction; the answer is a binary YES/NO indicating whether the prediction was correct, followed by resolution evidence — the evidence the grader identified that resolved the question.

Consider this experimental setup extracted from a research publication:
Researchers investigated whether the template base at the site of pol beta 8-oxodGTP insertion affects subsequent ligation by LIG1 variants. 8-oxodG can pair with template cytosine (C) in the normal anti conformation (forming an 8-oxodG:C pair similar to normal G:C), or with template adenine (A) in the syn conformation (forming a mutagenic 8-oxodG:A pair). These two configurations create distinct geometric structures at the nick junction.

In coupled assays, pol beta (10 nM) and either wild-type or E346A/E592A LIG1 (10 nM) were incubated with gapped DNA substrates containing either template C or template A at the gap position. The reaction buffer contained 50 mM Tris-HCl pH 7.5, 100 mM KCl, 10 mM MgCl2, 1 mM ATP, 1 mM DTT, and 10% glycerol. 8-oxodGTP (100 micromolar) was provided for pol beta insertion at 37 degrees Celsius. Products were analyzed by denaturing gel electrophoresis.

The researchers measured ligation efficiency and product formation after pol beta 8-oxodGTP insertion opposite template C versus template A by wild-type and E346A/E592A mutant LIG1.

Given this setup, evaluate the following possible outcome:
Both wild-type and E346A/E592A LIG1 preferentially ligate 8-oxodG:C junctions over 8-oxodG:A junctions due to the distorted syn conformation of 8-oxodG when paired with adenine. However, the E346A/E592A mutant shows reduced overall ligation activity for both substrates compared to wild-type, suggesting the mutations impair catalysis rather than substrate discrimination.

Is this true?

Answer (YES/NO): NO